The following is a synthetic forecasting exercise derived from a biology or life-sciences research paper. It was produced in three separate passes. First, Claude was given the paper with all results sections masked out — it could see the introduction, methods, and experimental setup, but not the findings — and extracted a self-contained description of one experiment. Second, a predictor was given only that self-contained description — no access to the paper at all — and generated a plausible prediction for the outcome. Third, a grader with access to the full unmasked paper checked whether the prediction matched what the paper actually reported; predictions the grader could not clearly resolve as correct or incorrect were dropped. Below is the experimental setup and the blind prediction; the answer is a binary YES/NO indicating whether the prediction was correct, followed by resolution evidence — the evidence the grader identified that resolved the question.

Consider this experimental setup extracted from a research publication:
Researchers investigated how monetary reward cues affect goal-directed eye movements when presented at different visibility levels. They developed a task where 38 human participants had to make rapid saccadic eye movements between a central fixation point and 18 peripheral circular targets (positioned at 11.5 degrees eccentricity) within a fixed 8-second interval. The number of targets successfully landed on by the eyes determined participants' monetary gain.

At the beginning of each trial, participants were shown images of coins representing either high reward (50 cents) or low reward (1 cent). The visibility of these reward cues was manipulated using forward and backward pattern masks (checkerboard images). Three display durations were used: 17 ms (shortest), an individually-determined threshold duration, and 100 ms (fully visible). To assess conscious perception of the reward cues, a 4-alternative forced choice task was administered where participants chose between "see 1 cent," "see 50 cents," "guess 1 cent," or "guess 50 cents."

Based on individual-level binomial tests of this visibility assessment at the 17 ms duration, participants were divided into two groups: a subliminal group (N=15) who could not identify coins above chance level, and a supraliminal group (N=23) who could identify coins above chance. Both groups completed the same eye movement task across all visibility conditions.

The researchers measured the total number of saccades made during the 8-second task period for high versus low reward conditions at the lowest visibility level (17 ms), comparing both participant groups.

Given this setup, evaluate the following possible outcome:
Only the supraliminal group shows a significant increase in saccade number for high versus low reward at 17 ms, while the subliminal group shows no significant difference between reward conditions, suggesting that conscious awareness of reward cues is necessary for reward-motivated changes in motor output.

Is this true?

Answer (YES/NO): NO